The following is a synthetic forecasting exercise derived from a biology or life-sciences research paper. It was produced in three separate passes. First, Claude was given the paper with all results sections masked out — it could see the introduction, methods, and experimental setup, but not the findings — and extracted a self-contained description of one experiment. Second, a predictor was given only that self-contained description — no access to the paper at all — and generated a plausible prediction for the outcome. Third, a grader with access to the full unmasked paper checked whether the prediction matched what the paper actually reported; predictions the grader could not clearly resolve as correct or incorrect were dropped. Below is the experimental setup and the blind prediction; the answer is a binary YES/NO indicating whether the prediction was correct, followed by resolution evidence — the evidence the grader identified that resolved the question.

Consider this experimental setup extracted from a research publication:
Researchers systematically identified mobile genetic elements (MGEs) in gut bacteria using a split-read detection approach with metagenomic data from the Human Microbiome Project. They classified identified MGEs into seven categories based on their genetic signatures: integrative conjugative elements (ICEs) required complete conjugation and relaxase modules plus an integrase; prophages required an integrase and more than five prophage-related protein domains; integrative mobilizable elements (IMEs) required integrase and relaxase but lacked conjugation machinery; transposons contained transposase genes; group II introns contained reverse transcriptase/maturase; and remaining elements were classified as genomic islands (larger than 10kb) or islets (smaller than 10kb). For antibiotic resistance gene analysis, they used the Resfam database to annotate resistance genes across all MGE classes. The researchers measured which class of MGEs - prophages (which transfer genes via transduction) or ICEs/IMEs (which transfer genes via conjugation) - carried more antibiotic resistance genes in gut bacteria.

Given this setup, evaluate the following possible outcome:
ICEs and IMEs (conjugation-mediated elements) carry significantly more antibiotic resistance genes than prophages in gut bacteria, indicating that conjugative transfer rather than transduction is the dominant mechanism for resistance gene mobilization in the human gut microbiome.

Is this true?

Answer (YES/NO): YES